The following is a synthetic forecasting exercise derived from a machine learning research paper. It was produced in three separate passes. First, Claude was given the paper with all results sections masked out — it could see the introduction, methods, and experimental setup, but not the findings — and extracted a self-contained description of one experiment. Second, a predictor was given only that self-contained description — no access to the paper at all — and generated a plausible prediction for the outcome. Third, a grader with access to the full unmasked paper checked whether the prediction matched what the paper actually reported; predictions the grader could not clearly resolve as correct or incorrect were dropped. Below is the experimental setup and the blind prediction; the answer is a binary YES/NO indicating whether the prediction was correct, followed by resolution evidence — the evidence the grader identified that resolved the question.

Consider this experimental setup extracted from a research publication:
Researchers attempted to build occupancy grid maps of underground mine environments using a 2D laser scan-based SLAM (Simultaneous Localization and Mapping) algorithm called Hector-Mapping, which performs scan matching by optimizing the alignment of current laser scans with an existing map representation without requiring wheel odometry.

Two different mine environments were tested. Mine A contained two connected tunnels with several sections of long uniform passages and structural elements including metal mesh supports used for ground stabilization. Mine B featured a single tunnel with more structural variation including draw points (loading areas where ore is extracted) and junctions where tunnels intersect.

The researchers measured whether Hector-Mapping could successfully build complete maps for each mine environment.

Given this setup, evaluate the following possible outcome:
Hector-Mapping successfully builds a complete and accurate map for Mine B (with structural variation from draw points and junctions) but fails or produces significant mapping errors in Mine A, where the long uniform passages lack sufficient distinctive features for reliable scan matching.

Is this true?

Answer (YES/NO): YES